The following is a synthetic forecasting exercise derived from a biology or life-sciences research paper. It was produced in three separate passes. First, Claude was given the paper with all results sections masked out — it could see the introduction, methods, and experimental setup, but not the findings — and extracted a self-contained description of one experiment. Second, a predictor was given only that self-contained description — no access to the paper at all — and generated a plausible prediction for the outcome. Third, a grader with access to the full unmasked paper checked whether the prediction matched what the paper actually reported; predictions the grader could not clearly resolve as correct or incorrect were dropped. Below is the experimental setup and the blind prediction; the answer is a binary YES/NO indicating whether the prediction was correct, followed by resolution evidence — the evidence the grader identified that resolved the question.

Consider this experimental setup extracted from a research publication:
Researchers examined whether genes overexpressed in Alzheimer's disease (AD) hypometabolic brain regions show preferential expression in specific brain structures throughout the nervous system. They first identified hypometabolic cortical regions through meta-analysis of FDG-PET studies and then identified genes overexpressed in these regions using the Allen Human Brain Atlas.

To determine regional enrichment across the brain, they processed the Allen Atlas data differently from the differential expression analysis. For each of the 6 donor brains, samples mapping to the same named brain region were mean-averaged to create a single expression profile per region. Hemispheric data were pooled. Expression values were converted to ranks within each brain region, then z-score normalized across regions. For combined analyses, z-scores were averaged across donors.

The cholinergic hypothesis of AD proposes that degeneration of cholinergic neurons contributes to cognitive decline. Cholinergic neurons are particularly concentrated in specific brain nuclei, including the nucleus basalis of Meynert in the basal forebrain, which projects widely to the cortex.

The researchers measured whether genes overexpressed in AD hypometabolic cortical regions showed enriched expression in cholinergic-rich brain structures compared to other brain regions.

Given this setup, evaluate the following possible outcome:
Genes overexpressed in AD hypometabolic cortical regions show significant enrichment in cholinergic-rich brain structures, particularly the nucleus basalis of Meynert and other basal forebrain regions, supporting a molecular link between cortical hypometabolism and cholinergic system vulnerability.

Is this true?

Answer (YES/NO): YES